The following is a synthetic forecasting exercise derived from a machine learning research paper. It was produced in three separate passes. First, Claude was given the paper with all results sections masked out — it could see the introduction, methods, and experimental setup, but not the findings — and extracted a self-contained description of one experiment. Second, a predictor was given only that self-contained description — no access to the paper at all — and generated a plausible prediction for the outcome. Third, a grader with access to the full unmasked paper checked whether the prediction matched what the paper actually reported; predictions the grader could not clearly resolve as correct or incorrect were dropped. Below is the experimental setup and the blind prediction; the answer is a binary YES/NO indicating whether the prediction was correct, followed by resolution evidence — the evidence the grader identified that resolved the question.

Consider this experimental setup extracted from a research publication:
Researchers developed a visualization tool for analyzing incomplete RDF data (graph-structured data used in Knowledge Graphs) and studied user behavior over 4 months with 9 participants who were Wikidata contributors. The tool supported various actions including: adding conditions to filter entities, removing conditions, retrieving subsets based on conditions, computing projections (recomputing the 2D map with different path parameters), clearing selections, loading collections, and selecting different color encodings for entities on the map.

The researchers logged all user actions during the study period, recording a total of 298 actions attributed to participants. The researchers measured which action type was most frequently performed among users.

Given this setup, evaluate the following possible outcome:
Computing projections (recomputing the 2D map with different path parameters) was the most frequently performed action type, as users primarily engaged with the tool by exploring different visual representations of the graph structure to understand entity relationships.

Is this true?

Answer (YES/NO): NO